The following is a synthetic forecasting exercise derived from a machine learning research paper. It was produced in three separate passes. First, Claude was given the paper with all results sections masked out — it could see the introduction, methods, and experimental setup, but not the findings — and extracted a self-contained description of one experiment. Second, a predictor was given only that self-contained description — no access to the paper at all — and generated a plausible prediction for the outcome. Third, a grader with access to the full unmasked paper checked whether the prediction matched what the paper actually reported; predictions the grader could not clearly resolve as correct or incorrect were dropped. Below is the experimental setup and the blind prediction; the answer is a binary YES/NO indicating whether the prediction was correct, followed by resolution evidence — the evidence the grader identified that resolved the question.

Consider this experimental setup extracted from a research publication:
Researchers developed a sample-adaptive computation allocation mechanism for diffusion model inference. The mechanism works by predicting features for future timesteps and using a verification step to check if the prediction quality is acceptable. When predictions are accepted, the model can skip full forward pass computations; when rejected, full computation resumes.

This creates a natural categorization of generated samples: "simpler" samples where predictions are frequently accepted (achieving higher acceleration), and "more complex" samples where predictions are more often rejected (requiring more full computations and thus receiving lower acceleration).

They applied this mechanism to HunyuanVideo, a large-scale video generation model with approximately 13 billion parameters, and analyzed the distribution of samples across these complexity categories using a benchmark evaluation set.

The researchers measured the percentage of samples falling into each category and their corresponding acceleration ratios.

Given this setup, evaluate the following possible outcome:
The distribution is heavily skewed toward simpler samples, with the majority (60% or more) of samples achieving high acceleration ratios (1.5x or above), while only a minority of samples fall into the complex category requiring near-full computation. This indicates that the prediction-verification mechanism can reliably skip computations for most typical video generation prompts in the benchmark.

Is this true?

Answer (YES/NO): NO